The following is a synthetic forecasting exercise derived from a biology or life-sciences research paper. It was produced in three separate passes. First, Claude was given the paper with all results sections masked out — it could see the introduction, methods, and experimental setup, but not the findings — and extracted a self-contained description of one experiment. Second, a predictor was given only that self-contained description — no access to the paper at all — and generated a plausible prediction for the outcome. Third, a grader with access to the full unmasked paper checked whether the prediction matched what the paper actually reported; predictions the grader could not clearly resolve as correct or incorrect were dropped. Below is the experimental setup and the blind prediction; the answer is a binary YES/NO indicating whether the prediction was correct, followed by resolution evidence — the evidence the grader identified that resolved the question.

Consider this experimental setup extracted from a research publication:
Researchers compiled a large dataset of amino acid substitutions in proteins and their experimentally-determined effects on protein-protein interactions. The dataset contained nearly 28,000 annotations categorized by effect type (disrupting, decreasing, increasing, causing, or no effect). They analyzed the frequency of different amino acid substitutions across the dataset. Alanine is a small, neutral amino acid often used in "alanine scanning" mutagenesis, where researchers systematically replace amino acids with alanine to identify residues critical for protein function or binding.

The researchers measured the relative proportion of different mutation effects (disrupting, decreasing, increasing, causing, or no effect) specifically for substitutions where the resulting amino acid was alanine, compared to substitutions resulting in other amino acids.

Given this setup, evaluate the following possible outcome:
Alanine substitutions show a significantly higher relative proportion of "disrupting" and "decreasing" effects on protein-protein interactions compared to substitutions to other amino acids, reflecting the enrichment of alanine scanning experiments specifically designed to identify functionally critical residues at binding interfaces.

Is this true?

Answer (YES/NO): YES